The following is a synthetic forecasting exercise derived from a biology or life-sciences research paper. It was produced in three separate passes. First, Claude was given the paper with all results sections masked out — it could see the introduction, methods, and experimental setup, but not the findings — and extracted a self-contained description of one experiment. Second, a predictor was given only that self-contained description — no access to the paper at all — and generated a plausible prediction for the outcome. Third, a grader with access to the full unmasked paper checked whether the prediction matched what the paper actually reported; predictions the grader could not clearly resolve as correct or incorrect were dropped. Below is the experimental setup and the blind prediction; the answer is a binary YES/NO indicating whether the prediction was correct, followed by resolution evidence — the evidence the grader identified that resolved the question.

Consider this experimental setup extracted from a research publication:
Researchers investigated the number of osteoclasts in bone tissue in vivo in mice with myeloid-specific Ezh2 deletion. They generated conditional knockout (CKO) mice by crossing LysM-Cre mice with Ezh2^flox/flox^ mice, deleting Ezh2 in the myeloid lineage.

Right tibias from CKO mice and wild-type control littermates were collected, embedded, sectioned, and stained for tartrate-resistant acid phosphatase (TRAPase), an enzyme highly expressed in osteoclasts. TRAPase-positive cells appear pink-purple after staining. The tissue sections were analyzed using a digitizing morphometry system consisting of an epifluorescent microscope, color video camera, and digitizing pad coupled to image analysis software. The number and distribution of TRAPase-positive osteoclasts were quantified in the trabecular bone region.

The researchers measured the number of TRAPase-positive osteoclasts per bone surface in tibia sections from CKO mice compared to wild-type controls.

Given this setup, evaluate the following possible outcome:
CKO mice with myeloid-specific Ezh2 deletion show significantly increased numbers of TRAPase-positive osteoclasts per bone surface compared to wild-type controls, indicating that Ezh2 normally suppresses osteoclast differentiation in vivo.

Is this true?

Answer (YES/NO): NO